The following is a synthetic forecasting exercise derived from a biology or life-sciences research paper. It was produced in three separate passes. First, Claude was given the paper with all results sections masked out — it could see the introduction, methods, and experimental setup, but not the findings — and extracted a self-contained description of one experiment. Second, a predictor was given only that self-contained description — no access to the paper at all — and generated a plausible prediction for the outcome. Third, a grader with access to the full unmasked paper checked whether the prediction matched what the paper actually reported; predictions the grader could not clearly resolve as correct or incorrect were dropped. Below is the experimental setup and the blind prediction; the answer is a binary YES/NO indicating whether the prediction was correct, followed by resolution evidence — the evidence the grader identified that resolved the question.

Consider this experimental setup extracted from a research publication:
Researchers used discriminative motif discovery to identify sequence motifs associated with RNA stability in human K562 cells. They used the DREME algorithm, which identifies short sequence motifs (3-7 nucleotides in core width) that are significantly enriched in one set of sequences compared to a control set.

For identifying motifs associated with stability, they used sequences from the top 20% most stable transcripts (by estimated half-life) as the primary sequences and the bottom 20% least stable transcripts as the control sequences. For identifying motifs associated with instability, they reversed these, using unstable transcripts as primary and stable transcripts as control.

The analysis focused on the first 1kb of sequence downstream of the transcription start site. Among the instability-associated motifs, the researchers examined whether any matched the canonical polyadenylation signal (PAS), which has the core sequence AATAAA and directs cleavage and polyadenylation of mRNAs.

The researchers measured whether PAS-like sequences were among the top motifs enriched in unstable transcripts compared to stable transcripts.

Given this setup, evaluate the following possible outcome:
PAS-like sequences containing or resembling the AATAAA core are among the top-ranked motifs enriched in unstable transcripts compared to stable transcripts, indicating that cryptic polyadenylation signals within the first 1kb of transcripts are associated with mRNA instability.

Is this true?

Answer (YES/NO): NO